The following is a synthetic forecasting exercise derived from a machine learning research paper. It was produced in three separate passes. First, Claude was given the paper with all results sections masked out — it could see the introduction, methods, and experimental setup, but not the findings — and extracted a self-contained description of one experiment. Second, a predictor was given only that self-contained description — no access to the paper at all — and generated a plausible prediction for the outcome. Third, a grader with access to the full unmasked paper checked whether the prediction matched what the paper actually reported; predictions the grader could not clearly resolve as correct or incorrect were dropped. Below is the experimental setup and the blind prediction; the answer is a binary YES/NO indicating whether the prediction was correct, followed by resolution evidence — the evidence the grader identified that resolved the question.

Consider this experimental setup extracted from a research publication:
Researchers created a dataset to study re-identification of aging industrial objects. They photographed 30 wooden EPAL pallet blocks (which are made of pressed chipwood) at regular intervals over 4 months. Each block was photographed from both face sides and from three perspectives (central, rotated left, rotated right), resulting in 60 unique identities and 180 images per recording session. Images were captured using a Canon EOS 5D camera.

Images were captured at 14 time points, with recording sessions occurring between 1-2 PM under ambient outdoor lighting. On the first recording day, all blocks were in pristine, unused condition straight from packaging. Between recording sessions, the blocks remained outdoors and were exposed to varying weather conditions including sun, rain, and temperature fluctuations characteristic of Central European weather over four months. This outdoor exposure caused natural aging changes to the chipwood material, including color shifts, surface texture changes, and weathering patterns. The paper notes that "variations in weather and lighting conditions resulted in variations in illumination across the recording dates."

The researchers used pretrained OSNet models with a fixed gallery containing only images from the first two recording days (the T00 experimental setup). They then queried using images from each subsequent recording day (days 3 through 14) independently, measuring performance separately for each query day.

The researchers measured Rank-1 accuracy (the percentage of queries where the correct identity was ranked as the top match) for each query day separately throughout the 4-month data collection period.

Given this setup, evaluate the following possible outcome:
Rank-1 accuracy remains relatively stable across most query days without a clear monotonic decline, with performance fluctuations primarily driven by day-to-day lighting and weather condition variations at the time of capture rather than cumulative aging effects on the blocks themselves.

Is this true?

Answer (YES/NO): NO